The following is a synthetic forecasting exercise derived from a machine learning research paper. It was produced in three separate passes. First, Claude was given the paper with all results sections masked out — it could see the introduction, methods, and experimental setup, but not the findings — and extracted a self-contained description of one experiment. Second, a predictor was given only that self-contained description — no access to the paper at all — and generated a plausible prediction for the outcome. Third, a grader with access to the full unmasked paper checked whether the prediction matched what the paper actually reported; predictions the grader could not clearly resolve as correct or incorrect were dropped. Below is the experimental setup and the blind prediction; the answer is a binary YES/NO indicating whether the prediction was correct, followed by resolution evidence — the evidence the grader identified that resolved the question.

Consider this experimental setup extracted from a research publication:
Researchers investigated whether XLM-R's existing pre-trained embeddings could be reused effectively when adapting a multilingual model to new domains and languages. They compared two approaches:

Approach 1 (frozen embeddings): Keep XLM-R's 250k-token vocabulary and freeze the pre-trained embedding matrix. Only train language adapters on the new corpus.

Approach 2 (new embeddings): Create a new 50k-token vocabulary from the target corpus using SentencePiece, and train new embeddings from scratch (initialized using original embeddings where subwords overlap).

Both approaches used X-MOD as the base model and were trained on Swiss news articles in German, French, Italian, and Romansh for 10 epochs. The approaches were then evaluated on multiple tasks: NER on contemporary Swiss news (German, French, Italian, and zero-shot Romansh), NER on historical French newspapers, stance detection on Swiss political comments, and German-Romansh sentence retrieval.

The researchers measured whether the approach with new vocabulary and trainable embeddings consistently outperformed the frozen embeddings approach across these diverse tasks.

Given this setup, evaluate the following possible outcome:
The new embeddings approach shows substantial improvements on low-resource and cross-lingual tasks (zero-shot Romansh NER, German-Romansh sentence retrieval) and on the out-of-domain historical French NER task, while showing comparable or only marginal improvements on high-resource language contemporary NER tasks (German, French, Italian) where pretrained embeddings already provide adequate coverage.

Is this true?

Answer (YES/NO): NO